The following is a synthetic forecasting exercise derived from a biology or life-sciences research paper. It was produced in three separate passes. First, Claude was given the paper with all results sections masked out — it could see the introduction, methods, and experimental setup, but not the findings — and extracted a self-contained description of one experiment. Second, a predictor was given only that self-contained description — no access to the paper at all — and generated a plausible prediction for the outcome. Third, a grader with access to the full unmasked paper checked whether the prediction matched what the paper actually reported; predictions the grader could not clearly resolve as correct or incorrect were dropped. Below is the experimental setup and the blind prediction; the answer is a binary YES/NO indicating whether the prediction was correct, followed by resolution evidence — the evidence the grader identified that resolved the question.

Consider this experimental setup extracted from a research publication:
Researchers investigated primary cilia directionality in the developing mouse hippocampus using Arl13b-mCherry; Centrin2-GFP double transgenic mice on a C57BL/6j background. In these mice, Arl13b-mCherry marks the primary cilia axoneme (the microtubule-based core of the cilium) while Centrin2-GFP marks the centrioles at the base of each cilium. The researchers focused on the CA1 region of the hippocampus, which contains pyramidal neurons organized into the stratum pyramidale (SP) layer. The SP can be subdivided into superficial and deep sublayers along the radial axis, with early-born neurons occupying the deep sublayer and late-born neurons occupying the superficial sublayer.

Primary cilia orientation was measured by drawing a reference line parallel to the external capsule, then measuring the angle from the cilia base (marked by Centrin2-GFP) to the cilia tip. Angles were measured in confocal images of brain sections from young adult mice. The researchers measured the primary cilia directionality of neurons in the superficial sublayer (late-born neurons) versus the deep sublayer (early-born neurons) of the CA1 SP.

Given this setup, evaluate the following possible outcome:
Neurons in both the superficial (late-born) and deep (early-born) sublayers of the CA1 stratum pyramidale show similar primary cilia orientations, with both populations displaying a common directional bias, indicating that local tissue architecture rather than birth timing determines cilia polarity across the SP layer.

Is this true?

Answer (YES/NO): NO